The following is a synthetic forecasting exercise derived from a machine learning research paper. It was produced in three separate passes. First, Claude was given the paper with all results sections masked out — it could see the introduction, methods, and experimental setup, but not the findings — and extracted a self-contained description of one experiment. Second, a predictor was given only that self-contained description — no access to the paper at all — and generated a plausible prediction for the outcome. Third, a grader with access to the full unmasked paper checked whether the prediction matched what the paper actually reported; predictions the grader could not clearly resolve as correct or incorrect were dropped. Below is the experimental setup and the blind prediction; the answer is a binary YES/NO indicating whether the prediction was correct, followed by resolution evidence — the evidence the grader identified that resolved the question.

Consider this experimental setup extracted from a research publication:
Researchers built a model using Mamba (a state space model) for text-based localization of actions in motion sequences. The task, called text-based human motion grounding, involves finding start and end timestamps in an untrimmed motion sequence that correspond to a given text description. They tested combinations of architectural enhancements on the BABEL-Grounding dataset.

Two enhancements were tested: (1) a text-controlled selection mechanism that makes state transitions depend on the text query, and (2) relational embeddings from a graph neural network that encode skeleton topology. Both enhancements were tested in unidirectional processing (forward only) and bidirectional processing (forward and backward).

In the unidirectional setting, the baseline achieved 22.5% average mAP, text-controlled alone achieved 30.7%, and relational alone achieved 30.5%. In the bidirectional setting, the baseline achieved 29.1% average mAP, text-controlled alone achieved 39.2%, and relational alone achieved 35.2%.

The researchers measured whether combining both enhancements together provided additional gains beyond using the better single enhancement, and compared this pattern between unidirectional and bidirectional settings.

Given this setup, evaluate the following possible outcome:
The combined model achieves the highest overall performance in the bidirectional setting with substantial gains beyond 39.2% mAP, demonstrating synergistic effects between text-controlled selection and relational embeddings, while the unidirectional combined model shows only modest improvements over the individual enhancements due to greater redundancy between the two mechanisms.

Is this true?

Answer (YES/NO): NO